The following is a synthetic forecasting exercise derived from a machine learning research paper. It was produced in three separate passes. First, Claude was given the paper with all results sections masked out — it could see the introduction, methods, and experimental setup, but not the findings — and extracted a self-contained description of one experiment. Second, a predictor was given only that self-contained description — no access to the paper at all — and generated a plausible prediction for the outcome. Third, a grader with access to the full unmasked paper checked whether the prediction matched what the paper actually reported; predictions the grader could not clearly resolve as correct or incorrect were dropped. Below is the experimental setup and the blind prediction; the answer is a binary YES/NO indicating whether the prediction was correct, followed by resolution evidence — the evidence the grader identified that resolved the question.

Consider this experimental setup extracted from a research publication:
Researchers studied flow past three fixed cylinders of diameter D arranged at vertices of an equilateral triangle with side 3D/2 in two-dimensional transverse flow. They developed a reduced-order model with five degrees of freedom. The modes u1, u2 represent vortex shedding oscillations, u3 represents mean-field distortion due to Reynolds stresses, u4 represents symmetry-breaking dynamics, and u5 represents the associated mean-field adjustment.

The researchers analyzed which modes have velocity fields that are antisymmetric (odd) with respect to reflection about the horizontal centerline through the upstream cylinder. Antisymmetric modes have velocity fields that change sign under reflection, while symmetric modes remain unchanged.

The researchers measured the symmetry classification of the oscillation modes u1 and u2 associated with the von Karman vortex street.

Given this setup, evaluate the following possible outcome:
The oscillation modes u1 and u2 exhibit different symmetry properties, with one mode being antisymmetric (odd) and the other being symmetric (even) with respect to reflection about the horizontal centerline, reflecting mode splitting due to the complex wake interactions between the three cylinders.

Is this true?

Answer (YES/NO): NO